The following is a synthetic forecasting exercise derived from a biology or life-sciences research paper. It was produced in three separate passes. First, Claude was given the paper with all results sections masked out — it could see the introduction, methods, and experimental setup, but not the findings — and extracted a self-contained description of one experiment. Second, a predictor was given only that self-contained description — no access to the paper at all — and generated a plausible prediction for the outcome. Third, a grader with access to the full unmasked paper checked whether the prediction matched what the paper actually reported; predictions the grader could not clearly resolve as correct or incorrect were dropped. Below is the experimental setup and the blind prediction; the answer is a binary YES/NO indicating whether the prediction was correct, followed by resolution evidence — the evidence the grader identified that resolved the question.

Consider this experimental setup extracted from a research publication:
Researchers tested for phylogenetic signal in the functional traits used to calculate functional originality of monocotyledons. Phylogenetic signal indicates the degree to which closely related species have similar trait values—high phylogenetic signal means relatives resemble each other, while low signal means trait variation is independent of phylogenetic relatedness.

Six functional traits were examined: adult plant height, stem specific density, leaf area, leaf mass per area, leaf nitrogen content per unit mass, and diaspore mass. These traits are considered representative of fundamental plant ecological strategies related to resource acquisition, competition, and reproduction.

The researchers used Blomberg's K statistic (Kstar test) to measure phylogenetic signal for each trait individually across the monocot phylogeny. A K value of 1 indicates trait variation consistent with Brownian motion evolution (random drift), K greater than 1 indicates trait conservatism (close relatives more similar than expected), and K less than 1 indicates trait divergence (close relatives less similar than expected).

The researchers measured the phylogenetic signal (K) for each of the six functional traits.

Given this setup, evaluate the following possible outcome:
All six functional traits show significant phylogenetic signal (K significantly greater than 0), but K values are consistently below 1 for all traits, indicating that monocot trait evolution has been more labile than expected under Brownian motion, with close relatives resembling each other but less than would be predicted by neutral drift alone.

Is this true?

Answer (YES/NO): NO